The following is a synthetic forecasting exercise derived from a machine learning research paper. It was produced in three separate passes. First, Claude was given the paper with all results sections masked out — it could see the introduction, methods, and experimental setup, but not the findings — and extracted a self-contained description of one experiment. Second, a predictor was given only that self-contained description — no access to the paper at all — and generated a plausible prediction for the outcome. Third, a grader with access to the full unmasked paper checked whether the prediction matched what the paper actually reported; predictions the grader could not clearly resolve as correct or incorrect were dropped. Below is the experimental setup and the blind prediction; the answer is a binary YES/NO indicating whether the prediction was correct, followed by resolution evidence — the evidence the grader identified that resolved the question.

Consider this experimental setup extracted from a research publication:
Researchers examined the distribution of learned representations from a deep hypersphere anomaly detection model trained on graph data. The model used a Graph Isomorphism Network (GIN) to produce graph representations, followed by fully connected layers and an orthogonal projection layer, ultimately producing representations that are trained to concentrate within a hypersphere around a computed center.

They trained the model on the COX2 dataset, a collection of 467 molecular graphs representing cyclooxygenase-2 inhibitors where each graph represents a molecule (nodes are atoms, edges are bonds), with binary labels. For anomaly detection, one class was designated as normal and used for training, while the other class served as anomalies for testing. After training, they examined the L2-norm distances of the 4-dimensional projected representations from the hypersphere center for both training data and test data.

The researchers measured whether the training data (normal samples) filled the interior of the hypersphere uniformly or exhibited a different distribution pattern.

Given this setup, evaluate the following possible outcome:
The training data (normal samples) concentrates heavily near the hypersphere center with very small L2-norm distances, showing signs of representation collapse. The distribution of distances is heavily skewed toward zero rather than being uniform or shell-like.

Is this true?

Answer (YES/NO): NO